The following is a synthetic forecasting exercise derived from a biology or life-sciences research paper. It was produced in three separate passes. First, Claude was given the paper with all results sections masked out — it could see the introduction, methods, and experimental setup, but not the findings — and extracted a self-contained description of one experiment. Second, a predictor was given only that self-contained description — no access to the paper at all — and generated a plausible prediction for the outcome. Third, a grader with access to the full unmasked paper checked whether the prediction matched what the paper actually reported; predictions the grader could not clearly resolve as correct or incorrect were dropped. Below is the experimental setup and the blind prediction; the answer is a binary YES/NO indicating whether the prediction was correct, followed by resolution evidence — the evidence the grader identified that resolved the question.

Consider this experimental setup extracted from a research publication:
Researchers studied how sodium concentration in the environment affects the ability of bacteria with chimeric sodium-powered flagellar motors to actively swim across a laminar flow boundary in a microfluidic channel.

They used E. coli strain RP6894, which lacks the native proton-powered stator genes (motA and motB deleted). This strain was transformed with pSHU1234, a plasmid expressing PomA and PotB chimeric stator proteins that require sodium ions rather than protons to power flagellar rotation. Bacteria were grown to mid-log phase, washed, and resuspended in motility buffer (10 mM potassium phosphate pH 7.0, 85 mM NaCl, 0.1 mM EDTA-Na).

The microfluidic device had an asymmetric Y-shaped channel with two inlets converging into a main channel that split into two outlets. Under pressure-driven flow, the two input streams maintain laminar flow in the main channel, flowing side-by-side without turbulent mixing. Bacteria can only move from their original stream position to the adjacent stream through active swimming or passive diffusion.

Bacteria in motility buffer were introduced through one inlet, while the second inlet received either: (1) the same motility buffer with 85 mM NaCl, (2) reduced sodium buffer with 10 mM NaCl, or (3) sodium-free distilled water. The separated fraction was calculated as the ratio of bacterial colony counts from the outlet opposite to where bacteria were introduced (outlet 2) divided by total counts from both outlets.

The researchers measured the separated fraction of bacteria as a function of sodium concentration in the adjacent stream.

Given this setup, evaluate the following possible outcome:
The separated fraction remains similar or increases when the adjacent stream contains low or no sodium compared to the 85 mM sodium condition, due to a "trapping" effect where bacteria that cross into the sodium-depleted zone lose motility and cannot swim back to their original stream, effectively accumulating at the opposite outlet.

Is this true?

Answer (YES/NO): NO